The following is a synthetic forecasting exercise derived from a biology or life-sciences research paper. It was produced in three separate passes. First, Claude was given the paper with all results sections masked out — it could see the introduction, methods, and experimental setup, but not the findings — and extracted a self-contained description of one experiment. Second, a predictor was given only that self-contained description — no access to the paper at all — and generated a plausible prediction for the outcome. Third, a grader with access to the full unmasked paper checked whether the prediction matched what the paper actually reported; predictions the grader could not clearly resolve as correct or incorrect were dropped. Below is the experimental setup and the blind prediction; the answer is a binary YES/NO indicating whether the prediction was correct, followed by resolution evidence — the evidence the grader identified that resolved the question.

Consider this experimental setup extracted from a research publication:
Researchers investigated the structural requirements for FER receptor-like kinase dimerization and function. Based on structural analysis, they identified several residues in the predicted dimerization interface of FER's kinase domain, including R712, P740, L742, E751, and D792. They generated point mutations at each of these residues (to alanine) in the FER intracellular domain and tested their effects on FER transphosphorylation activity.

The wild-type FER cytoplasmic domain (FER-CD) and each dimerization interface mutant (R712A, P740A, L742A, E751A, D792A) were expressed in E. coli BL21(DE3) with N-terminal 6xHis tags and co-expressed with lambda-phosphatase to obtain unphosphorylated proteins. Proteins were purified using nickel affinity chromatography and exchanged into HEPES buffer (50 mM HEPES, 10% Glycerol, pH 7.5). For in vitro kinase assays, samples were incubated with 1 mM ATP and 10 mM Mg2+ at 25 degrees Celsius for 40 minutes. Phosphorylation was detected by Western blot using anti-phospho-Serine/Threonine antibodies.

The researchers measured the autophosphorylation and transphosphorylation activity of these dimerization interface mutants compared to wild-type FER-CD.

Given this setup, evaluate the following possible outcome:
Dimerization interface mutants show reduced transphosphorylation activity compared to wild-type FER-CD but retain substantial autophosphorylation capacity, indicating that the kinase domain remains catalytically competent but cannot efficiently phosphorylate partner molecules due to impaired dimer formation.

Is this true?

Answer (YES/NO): NO